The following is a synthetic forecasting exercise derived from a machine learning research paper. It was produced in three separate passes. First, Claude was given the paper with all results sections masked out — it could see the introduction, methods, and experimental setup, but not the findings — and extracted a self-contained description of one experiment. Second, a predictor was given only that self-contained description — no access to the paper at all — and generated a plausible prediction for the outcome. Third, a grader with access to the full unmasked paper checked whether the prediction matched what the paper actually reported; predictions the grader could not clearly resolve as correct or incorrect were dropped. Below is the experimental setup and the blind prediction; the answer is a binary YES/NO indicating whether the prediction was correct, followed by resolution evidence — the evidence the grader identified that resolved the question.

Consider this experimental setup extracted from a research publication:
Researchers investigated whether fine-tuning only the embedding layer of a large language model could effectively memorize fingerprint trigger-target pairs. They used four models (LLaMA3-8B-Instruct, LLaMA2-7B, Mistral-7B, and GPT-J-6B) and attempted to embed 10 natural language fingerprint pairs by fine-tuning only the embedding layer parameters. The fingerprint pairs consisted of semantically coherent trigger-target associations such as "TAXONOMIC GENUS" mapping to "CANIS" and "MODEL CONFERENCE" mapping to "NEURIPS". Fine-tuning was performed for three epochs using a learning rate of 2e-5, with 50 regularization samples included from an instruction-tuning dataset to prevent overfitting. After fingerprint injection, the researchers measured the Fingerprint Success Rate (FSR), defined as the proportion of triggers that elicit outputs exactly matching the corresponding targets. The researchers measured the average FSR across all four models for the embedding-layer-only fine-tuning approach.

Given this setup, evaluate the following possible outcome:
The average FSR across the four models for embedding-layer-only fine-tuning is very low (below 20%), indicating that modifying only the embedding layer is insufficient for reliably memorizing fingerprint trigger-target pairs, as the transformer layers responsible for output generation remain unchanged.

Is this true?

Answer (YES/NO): YES